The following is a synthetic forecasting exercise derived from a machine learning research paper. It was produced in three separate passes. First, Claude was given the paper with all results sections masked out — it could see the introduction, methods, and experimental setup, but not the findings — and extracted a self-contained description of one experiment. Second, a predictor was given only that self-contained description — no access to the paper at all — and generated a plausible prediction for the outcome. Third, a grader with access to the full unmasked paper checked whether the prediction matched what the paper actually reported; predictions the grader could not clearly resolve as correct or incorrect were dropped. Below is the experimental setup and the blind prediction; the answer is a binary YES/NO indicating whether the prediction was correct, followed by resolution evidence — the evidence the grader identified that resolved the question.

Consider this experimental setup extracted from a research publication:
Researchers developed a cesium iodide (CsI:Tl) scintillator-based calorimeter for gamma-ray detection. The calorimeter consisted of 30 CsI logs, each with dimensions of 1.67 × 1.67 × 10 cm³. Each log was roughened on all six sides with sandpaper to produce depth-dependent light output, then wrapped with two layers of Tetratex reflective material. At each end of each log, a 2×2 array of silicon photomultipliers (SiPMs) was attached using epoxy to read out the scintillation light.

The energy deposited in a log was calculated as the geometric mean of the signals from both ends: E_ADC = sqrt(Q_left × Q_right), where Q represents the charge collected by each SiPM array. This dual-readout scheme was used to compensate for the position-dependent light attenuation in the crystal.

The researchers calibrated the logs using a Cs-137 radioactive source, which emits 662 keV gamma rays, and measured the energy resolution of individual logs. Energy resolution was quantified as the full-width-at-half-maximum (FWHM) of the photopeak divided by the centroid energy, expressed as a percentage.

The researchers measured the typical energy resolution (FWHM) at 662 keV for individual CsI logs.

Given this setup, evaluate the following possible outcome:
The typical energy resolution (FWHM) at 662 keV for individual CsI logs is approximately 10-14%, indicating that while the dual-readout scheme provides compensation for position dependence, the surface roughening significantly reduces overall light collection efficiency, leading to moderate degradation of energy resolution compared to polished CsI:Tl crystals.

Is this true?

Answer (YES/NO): NO